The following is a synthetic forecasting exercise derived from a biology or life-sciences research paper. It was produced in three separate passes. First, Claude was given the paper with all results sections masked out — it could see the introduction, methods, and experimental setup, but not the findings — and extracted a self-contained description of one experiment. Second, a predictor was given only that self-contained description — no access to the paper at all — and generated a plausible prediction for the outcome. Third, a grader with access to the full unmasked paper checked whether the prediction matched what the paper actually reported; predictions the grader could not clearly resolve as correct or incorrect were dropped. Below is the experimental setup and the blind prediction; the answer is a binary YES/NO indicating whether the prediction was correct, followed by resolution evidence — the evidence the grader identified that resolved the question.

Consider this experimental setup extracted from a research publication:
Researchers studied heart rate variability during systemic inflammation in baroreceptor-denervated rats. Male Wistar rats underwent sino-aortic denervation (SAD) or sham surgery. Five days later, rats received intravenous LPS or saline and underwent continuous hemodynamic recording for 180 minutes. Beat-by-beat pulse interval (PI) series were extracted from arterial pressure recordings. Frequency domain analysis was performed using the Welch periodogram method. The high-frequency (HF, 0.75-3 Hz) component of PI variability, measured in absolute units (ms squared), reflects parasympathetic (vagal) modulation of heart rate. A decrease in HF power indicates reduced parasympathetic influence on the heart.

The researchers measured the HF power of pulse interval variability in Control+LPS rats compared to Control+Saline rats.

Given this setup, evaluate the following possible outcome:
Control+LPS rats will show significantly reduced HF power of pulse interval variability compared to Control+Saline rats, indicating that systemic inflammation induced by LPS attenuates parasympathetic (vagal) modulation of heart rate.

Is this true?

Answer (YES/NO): YES